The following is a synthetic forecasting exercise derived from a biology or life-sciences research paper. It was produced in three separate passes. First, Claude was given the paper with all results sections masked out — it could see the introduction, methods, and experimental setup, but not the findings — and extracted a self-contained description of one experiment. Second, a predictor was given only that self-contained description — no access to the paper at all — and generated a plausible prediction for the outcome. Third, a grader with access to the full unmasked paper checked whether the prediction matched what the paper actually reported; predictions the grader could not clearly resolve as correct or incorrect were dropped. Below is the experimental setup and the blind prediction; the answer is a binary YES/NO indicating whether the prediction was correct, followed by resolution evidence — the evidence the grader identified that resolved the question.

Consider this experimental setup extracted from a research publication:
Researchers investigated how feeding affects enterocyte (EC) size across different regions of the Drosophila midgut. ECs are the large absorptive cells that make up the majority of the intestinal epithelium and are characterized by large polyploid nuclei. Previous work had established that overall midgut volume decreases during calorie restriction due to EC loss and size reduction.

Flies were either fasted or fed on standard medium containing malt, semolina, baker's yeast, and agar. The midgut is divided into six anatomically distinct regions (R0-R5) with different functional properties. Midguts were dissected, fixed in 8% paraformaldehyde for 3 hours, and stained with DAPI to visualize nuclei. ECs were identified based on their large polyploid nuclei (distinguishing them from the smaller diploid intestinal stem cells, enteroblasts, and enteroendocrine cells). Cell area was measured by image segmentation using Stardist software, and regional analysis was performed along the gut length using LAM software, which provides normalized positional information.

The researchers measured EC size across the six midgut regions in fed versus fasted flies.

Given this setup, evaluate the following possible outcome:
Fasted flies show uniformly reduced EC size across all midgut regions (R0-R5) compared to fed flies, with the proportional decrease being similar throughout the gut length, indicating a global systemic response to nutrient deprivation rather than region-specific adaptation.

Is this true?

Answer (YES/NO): NO